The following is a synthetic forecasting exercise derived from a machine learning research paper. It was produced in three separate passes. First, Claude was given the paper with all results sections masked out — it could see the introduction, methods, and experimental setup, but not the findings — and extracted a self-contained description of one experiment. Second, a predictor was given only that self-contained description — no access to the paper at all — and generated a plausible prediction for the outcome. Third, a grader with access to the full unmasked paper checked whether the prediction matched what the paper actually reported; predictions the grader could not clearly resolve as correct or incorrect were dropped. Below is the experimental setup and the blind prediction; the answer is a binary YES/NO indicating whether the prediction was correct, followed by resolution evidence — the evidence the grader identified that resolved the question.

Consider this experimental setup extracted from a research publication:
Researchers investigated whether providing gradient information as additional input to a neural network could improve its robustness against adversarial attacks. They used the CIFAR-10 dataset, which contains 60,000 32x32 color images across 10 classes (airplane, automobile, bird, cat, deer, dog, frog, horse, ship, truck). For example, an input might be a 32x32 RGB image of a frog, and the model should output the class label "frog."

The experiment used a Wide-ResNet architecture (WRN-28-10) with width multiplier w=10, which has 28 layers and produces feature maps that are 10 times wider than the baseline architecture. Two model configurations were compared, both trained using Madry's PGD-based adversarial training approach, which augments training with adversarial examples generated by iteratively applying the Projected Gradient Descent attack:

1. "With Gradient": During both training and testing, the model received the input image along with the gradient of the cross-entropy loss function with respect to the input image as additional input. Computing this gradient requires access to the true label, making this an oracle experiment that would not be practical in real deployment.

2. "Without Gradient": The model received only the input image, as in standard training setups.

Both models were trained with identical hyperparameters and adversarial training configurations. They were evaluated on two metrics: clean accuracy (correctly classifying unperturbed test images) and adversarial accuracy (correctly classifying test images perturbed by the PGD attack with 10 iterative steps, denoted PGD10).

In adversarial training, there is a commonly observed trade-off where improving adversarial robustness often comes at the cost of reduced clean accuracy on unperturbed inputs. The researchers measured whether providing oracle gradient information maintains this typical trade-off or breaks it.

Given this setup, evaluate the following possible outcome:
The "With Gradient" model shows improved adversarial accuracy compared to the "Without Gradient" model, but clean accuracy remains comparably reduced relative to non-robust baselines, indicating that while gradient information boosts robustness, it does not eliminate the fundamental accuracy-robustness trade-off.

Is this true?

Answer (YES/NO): NO